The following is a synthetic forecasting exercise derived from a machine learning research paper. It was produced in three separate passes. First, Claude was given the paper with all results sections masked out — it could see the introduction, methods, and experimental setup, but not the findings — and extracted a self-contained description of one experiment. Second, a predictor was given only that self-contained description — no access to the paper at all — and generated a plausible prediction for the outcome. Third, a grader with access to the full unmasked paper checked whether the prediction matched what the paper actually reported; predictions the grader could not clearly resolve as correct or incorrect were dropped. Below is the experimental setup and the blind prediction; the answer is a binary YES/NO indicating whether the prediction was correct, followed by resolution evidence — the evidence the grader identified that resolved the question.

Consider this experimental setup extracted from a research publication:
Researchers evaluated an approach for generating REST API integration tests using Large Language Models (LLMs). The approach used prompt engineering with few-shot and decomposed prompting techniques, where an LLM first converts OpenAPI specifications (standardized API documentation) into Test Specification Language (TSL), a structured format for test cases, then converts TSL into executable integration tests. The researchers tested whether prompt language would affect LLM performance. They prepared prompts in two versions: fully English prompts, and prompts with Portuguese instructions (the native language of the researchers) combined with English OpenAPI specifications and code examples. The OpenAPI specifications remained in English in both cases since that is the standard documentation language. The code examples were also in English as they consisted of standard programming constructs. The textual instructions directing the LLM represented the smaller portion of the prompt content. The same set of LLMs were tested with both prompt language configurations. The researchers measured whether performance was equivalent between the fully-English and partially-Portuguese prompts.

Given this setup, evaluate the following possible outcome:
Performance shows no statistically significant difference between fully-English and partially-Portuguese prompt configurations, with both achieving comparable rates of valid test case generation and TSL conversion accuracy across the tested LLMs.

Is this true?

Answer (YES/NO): YES